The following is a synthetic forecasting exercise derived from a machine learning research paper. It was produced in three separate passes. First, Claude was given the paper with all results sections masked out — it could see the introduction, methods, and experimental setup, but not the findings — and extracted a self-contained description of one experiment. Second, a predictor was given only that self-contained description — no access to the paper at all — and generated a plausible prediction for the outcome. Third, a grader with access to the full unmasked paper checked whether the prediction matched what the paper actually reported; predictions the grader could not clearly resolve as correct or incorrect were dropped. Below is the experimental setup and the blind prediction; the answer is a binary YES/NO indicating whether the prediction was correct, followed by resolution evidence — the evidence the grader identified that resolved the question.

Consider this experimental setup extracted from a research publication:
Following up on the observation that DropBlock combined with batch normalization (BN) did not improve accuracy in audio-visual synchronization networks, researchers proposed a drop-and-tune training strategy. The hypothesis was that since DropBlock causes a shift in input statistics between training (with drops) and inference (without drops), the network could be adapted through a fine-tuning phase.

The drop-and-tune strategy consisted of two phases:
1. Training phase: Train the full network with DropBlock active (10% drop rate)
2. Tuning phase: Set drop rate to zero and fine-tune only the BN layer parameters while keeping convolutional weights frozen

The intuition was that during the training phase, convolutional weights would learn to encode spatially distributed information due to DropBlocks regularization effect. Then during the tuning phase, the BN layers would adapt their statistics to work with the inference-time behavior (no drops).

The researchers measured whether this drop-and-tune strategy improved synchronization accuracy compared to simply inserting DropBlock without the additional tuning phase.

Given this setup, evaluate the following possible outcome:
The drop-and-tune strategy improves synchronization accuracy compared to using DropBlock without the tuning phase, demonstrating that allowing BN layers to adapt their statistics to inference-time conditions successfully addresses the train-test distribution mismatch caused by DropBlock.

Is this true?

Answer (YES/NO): YES